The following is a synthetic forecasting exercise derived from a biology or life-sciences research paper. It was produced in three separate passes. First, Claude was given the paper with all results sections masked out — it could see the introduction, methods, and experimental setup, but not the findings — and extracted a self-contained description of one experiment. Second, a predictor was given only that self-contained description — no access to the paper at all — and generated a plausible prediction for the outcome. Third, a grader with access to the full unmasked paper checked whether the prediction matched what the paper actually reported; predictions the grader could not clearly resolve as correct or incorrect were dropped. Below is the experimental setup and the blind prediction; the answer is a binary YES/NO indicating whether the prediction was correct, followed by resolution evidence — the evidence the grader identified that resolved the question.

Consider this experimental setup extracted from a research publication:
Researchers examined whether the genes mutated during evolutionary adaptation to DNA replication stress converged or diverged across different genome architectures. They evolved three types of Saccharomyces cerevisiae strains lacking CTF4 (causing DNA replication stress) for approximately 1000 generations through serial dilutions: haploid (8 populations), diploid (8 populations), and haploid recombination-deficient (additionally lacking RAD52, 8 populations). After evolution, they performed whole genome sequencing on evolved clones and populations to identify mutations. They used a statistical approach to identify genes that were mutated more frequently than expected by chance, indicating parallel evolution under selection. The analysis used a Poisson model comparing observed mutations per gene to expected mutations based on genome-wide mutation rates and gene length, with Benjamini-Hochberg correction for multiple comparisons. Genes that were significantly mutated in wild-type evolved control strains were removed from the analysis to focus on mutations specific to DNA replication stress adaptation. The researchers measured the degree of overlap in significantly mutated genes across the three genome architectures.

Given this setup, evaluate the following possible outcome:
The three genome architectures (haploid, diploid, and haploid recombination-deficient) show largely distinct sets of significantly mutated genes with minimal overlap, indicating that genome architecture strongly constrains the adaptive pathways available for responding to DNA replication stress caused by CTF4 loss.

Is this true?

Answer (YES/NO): NO